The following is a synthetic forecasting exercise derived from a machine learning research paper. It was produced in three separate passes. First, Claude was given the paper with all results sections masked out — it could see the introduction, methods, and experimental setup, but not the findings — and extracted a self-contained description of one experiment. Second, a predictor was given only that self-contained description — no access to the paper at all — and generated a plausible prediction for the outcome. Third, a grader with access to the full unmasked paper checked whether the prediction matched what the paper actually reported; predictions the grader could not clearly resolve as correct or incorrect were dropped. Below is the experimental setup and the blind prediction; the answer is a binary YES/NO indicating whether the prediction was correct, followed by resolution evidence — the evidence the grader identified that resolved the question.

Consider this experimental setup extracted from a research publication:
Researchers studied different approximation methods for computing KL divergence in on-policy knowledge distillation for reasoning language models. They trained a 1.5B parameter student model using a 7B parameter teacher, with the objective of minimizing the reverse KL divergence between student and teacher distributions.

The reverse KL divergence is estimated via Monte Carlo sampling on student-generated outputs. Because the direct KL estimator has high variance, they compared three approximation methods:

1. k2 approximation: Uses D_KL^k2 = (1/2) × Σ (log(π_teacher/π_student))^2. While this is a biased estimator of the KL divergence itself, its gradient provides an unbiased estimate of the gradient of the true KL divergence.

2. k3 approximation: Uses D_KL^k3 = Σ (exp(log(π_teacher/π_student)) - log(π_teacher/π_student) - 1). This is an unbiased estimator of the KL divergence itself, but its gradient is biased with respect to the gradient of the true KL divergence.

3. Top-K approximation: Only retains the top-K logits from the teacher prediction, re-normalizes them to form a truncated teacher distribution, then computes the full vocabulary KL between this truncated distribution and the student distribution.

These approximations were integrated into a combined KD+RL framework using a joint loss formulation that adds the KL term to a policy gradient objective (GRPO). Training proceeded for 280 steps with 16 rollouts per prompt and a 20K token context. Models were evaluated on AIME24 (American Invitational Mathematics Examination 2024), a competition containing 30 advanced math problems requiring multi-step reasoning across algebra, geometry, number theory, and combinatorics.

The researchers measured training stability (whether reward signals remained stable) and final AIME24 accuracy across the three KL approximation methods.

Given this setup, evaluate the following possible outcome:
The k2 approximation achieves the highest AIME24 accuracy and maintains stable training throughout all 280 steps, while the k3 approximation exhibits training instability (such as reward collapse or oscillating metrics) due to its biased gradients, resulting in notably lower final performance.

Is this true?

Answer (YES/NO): NO